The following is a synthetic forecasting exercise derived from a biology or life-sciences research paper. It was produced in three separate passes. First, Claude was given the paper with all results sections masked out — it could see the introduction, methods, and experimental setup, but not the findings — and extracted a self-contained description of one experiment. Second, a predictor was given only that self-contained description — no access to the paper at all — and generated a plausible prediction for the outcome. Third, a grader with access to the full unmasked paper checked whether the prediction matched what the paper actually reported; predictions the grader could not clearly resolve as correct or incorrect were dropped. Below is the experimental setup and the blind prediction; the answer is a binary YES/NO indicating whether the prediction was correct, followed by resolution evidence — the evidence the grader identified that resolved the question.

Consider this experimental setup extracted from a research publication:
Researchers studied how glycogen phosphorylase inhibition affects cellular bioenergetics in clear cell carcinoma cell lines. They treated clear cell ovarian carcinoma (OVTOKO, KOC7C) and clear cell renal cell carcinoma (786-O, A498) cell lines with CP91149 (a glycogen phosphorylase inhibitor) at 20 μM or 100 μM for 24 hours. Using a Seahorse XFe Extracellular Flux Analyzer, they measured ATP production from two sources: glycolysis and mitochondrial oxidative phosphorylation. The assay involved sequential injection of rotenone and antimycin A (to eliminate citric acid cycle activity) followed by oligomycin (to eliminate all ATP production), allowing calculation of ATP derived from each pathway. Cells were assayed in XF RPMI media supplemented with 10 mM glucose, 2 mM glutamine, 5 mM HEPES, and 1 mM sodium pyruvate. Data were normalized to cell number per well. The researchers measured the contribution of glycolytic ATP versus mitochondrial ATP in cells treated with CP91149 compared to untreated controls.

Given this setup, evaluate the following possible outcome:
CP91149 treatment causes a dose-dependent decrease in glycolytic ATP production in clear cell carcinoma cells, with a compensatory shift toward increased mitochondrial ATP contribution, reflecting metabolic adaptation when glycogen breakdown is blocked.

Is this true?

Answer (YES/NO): NO